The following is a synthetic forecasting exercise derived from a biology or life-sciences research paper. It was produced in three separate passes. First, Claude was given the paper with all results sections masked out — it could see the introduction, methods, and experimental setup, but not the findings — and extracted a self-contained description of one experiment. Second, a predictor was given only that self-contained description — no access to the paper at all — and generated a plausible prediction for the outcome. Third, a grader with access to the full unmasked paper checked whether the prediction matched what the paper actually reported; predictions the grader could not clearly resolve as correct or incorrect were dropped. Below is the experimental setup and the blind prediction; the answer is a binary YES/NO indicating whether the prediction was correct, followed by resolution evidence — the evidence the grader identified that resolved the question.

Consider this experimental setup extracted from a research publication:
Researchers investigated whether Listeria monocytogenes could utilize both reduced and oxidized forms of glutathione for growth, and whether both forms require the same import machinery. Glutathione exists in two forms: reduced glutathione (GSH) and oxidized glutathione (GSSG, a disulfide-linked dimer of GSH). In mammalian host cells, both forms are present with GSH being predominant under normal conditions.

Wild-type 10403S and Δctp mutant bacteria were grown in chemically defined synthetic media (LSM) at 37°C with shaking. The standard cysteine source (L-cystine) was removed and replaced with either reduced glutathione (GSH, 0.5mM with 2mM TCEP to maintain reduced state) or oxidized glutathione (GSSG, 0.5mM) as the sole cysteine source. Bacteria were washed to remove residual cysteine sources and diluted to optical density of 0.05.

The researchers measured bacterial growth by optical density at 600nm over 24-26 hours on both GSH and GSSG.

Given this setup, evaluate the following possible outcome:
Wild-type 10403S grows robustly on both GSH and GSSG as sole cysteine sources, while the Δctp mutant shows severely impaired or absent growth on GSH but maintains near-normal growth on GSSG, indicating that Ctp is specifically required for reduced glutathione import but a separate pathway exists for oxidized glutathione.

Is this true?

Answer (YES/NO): NO